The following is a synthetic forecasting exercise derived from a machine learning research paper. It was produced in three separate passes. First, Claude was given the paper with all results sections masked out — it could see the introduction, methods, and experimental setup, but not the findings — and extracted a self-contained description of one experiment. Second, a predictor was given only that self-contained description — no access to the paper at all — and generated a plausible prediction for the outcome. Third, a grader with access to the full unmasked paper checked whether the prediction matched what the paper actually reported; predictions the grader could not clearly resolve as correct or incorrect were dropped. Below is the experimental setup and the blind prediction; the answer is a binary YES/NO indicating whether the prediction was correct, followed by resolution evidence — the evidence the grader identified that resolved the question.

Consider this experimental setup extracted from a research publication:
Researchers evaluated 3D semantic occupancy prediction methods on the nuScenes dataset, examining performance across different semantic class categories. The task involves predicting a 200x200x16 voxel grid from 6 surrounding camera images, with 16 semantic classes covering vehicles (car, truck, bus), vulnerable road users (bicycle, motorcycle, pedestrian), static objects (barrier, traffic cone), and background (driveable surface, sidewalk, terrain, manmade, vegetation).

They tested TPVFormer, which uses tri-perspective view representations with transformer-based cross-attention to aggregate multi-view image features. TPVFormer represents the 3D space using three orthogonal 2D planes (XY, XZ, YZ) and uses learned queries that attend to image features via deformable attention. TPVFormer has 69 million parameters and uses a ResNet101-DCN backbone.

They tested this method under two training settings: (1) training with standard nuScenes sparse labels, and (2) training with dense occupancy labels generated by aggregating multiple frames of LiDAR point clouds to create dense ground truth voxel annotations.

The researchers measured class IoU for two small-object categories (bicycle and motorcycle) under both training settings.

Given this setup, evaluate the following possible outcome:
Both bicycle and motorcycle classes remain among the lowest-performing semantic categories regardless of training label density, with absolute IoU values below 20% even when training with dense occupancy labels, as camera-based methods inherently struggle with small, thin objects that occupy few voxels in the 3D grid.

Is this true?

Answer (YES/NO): YES